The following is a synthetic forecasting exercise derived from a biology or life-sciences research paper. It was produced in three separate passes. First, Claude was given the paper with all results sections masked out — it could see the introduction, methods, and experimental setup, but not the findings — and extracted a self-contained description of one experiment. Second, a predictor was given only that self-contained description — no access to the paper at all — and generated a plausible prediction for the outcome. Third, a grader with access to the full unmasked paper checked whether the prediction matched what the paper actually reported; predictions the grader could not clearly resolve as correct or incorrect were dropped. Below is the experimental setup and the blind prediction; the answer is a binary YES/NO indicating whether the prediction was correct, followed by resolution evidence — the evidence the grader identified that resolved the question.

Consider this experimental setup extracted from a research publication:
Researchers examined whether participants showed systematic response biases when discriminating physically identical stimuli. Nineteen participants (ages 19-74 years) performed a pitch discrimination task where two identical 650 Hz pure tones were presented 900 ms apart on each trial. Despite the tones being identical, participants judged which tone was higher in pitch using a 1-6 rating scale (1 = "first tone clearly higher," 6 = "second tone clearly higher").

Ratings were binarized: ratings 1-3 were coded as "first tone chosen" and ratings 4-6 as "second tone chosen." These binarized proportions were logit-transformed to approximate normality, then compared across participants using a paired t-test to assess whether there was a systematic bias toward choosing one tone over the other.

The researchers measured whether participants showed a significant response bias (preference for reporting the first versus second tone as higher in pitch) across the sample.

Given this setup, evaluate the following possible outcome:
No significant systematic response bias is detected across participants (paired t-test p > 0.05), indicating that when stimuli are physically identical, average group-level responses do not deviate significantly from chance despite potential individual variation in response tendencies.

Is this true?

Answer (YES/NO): NO